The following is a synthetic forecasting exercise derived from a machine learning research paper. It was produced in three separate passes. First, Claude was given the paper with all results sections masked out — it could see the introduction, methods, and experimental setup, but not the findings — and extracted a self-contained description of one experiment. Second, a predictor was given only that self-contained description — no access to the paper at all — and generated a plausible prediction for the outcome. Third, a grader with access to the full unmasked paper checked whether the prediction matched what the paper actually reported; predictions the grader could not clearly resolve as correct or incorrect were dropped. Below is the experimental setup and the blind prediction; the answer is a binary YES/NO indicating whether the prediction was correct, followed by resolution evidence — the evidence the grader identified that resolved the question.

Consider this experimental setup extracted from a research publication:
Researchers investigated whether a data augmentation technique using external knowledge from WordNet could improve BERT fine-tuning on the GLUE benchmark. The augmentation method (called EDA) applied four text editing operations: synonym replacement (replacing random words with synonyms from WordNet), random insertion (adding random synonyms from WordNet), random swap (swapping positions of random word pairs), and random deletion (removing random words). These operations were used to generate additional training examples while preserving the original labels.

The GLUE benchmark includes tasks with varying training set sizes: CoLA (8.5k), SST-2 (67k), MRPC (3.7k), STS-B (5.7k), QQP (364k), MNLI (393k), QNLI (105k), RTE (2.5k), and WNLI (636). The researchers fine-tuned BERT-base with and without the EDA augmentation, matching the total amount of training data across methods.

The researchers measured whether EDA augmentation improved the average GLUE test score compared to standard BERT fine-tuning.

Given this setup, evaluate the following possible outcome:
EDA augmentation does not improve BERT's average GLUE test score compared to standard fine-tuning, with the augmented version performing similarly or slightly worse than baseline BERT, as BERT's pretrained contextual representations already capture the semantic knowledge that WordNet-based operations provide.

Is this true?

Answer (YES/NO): NO